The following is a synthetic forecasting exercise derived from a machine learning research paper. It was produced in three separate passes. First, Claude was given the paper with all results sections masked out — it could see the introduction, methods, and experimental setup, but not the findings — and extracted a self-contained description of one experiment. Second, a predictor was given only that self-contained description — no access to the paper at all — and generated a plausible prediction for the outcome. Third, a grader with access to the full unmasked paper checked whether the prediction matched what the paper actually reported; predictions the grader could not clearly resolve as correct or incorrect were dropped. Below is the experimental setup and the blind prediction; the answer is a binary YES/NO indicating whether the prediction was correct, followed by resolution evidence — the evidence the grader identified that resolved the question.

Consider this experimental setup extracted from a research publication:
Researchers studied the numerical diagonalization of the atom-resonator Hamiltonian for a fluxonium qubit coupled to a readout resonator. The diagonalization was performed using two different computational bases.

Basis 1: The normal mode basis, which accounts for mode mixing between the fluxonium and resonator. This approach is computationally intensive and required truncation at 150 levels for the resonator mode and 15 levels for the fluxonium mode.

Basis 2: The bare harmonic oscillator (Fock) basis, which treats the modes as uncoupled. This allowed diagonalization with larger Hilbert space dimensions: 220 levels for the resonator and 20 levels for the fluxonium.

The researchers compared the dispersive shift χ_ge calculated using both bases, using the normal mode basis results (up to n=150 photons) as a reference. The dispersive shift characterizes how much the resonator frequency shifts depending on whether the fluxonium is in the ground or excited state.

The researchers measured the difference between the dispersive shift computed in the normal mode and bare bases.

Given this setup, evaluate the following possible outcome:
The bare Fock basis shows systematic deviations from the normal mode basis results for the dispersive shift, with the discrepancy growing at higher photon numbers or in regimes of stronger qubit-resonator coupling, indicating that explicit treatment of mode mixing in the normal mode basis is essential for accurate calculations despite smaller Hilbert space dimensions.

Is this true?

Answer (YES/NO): NO